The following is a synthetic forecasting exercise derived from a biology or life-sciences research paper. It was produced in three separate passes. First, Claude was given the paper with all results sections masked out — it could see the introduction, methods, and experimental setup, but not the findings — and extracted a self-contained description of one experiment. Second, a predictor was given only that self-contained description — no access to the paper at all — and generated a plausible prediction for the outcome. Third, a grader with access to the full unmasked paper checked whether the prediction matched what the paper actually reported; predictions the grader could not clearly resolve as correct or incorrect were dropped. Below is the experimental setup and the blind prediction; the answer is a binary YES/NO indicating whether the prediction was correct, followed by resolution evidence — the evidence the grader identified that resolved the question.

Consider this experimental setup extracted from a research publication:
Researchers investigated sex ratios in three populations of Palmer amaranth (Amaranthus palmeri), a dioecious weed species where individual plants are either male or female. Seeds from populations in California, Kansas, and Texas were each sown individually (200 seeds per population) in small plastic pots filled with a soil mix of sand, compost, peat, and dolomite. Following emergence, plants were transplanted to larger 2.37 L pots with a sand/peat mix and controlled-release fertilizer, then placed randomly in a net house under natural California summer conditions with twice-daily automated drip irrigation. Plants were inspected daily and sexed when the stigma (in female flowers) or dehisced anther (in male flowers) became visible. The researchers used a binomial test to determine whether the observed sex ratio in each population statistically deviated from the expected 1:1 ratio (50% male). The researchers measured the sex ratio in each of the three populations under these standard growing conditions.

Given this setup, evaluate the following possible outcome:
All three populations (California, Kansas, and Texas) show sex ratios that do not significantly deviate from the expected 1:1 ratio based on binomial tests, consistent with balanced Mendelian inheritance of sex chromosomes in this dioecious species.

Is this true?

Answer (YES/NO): YES